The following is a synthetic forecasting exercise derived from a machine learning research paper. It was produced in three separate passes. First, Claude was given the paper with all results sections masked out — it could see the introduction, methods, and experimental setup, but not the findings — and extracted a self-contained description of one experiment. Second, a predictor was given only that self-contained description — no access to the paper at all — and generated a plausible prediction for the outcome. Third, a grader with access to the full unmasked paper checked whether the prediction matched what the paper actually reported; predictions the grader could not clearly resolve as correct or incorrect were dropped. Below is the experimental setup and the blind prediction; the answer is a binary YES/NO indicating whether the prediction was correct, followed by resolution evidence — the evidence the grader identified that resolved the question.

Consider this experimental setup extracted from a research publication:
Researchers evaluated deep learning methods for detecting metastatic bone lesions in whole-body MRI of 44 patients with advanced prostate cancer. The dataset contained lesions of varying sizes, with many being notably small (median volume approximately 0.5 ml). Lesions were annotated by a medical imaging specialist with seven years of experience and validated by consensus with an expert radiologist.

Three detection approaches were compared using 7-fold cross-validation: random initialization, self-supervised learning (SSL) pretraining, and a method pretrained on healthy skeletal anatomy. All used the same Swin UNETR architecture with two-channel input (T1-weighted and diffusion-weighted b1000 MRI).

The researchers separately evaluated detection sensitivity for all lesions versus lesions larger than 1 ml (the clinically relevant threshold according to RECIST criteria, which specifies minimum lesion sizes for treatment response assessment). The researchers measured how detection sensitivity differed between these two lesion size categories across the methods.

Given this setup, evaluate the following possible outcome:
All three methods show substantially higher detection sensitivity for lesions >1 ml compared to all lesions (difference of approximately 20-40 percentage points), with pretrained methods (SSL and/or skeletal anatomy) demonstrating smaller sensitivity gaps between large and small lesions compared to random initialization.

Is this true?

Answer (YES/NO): NO